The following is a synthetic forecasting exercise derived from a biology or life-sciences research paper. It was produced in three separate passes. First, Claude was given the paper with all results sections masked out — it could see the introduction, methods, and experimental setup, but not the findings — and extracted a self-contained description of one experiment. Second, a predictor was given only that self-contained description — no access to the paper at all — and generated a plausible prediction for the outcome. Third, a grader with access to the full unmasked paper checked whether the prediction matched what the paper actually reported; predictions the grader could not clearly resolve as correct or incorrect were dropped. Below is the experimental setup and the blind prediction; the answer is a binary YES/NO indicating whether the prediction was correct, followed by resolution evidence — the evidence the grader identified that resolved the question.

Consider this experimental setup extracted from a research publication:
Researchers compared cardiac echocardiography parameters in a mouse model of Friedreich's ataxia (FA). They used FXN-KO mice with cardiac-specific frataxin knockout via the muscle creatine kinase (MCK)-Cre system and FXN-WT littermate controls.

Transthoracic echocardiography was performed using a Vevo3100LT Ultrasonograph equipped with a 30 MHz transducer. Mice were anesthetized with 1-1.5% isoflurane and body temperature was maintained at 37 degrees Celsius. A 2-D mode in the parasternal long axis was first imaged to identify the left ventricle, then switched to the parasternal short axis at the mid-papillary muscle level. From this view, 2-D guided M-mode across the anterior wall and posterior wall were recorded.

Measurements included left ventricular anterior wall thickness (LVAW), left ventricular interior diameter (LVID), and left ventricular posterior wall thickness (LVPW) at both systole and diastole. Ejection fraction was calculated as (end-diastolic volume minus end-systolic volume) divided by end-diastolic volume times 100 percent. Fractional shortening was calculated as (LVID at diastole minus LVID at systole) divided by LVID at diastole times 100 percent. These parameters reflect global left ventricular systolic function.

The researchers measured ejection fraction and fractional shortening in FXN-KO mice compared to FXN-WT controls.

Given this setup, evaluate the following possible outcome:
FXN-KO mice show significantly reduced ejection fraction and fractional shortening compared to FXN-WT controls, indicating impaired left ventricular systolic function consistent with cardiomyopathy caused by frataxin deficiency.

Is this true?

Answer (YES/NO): YES